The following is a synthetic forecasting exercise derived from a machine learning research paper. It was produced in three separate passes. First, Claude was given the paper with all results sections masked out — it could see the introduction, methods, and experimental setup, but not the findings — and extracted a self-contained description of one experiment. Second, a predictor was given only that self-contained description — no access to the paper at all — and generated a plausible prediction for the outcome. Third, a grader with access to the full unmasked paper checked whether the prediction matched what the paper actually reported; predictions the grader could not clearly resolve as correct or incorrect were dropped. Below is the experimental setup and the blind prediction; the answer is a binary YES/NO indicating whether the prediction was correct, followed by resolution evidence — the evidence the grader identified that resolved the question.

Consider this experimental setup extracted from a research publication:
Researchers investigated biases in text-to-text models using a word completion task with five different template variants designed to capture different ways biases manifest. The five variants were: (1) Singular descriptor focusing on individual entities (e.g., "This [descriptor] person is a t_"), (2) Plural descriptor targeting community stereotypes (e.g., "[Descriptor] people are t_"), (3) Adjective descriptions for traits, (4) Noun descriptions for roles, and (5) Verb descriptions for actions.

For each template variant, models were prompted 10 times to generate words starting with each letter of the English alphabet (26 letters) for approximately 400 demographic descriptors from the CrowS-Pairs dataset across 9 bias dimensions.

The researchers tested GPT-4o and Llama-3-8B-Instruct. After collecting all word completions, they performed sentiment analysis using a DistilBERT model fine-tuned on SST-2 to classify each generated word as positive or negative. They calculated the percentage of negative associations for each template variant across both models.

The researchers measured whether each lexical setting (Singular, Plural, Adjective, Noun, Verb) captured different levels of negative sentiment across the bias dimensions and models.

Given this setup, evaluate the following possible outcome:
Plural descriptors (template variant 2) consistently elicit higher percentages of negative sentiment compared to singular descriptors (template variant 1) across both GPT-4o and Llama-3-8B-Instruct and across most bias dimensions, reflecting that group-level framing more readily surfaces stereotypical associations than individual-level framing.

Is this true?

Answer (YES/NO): NO